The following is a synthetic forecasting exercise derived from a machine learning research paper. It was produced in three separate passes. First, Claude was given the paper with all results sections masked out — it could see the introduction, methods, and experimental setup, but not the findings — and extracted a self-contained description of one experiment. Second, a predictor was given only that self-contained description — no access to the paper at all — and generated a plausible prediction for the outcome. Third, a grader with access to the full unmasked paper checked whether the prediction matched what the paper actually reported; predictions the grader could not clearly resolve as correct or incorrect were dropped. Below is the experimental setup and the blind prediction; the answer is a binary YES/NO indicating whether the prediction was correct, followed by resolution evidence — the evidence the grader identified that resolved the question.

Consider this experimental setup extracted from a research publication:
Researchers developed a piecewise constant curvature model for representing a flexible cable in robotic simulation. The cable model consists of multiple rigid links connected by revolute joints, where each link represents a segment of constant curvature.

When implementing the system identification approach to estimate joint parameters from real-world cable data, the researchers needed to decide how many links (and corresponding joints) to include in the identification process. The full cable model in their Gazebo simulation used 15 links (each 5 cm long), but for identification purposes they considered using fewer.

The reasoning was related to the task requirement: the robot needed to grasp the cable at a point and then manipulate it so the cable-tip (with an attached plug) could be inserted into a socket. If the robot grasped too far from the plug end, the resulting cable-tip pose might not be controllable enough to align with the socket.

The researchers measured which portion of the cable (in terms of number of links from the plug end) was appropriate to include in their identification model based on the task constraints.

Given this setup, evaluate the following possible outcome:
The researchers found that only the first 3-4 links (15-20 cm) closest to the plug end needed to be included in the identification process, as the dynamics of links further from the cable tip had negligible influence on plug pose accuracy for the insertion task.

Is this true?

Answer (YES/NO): NO